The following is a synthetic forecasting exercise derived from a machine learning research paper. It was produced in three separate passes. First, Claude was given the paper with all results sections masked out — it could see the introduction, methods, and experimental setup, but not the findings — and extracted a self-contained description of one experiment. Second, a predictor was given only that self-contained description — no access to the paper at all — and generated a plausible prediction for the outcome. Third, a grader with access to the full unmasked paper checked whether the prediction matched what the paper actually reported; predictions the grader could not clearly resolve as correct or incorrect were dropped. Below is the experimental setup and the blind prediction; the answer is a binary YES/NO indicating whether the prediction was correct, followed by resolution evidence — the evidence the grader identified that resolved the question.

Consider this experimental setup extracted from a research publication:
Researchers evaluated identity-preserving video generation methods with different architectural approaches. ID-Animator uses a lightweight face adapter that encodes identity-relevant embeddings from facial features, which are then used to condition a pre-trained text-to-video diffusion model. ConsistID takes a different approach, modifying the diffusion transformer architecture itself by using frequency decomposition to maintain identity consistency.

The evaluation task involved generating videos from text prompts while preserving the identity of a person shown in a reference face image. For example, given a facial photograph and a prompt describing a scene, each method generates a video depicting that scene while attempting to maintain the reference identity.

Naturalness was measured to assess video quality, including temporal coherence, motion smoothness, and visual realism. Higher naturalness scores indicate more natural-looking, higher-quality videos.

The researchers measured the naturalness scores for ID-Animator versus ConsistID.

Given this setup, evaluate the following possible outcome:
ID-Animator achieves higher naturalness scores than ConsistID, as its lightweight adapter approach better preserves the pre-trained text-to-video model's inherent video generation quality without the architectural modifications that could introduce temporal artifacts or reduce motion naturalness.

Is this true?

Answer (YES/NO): NO